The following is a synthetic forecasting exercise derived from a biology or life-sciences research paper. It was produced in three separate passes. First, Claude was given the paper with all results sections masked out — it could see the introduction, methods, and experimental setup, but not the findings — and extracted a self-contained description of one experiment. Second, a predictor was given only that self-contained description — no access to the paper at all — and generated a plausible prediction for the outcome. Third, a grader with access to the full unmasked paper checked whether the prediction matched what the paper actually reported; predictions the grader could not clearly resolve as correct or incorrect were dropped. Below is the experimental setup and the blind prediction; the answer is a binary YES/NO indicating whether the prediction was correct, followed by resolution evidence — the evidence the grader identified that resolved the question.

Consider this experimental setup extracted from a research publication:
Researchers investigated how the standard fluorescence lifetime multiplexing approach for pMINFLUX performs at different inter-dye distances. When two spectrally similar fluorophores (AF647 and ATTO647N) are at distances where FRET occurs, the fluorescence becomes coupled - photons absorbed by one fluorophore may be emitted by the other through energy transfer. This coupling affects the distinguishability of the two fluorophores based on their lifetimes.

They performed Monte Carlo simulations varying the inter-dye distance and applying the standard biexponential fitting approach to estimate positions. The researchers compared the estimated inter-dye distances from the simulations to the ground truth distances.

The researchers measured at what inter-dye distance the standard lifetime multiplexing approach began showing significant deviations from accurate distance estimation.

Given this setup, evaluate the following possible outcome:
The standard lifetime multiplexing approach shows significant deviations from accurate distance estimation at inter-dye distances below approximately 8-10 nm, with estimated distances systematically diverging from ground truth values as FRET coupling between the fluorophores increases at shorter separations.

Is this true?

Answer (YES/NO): YES